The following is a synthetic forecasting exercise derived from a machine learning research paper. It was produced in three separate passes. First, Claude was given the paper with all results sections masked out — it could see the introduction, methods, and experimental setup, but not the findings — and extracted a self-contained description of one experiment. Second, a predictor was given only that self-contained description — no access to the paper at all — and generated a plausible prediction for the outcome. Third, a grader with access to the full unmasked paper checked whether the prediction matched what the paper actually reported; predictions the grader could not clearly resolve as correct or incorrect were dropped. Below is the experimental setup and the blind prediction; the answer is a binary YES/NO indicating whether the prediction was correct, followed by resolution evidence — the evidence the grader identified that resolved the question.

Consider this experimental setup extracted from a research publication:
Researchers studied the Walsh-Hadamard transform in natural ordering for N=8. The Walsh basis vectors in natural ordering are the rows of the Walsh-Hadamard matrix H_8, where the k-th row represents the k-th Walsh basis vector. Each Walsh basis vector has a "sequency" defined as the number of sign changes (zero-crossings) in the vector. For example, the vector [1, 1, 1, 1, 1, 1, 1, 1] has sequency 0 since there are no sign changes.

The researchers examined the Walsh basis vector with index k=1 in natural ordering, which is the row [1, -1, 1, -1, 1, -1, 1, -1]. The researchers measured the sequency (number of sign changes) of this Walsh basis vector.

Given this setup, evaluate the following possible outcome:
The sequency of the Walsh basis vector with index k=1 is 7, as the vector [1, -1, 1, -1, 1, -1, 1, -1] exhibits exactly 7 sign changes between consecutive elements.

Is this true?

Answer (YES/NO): YES